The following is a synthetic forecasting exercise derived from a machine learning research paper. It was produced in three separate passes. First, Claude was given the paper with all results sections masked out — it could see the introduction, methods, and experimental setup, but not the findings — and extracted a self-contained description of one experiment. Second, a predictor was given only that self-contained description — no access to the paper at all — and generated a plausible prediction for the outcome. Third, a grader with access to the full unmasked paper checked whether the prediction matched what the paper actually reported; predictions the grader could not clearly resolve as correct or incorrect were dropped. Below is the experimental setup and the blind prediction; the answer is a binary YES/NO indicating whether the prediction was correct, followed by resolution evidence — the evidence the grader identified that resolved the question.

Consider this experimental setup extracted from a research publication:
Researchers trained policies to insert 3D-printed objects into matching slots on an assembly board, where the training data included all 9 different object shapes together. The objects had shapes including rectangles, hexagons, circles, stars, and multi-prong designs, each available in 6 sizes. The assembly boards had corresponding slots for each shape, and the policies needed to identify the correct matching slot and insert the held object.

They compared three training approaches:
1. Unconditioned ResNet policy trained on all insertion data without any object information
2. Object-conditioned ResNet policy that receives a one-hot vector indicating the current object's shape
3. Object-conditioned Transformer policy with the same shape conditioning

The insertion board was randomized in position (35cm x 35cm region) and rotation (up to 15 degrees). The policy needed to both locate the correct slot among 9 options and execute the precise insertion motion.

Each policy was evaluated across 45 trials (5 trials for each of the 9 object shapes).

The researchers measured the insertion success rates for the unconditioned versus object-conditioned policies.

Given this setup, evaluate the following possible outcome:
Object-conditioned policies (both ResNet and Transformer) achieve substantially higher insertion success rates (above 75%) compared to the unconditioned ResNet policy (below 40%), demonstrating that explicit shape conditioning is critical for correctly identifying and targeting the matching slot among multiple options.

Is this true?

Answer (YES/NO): NO